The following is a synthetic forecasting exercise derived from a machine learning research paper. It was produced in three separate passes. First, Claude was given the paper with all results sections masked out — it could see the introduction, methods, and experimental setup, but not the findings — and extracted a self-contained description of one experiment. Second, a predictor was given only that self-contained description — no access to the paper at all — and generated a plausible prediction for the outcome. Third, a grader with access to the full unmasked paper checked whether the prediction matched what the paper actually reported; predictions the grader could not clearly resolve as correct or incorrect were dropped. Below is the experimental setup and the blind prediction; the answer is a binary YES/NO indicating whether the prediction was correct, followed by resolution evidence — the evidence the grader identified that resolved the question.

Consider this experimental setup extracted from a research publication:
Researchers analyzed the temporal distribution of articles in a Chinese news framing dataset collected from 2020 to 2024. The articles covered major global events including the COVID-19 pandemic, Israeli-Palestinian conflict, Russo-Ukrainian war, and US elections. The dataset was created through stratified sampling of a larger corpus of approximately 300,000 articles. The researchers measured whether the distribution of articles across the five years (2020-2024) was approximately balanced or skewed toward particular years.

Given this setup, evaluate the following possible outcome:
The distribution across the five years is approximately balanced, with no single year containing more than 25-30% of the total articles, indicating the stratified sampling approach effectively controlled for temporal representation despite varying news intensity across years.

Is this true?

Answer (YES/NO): YES